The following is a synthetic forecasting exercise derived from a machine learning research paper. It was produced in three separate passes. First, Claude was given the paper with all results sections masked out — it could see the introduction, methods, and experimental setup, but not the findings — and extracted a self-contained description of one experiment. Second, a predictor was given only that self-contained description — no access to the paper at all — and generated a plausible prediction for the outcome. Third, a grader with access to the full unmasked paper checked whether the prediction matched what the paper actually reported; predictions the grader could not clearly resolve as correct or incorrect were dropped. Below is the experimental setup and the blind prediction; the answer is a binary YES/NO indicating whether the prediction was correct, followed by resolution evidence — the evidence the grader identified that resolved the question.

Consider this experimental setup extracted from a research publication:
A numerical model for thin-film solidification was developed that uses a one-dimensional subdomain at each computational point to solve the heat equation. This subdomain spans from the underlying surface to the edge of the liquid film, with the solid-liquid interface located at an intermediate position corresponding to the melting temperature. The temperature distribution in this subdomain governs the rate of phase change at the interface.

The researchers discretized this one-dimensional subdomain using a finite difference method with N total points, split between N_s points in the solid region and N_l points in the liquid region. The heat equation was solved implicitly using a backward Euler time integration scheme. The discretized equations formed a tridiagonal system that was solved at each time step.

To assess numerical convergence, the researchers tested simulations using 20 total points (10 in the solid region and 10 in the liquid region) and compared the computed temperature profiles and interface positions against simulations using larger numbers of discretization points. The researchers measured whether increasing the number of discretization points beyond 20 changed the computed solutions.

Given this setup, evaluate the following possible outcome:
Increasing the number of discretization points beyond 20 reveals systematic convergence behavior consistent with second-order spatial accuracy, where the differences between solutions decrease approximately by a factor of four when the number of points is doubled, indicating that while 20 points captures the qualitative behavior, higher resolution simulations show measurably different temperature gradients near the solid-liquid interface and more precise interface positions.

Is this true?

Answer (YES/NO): NO